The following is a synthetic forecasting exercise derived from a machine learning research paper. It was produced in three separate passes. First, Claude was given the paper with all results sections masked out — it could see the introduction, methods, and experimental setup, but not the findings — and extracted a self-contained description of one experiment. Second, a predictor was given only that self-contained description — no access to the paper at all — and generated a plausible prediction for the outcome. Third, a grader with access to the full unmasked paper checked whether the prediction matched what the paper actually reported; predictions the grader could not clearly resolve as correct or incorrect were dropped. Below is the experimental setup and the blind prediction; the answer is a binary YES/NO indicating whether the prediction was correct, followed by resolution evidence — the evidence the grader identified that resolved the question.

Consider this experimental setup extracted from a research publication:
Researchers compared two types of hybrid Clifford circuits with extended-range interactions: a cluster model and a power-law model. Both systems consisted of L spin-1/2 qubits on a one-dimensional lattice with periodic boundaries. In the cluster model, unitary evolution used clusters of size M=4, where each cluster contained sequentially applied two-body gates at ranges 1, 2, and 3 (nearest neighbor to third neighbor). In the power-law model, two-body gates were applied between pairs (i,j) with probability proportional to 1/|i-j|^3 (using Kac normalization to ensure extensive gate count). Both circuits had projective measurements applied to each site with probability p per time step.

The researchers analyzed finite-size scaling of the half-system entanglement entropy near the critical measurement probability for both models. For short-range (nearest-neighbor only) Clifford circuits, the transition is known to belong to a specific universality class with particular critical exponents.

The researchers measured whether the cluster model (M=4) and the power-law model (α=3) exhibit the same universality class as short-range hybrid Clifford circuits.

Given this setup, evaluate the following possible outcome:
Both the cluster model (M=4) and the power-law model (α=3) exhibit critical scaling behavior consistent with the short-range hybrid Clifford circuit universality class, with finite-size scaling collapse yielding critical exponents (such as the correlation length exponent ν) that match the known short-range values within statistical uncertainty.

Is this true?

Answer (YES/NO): YES